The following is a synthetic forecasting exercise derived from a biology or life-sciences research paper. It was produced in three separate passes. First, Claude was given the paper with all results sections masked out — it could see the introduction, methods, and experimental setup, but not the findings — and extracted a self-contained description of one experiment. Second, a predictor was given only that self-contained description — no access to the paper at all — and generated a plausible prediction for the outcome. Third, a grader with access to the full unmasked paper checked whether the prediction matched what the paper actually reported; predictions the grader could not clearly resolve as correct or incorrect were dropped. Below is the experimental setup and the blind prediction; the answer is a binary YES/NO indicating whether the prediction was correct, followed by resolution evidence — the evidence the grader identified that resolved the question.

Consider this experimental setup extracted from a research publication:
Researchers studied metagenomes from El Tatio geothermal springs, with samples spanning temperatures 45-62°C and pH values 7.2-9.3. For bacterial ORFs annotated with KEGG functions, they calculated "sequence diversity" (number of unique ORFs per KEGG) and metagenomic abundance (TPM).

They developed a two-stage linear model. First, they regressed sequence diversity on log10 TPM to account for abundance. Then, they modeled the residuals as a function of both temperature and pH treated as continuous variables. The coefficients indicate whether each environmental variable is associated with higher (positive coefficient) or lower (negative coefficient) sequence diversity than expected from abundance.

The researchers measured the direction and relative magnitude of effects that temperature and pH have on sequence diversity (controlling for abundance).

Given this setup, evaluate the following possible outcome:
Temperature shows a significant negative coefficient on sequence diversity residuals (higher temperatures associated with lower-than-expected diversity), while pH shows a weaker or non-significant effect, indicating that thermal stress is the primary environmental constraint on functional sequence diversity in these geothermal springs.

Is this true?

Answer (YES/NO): NO